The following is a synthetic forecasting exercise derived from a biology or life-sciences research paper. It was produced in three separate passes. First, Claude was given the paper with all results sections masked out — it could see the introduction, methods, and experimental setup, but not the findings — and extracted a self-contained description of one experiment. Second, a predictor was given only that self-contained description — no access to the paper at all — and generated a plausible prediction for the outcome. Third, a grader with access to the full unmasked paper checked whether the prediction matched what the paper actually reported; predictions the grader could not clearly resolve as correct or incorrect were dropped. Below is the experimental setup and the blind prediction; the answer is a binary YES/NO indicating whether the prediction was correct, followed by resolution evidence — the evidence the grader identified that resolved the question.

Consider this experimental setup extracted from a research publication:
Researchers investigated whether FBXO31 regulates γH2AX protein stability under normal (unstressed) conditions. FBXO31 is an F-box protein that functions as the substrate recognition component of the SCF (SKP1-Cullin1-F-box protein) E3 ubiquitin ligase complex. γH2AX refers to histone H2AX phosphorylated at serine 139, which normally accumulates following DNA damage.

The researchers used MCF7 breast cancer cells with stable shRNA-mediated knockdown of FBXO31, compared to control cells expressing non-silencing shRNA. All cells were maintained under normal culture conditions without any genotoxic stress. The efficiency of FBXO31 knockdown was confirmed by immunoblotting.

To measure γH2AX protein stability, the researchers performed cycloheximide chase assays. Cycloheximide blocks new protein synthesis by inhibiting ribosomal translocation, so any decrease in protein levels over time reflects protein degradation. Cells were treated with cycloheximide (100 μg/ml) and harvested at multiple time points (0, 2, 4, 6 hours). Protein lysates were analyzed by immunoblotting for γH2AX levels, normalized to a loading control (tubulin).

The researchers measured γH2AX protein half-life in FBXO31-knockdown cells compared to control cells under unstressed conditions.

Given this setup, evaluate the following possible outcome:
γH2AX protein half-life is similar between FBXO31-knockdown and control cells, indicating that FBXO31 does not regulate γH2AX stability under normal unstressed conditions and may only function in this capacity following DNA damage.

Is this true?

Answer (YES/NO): NO